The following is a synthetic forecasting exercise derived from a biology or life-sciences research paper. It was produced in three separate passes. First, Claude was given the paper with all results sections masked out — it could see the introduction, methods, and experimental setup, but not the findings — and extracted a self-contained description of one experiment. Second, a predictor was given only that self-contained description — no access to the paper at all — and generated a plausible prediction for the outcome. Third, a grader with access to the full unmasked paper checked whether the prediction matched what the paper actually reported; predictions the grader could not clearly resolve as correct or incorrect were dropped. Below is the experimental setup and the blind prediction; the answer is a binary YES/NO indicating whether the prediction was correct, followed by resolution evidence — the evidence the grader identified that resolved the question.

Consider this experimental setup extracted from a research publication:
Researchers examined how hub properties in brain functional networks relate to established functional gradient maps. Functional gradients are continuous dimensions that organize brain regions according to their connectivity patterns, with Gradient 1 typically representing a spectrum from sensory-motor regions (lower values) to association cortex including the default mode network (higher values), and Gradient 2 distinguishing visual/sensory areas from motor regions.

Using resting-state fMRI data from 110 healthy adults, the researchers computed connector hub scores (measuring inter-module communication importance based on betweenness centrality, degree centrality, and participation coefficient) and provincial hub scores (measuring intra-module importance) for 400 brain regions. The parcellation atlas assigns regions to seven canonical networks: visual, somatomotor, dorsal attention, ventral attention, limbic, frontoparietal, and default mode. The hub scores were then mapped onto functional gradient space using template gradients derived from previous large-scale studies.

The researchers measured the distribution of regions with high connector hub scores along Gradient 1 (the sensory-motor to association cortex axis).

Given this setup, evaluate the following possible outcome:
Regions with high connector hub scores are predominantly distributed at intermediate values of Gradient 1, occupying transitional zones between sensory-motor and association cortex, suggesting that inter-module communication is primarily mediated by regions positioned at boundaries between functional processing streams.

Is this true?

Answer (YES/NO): YES